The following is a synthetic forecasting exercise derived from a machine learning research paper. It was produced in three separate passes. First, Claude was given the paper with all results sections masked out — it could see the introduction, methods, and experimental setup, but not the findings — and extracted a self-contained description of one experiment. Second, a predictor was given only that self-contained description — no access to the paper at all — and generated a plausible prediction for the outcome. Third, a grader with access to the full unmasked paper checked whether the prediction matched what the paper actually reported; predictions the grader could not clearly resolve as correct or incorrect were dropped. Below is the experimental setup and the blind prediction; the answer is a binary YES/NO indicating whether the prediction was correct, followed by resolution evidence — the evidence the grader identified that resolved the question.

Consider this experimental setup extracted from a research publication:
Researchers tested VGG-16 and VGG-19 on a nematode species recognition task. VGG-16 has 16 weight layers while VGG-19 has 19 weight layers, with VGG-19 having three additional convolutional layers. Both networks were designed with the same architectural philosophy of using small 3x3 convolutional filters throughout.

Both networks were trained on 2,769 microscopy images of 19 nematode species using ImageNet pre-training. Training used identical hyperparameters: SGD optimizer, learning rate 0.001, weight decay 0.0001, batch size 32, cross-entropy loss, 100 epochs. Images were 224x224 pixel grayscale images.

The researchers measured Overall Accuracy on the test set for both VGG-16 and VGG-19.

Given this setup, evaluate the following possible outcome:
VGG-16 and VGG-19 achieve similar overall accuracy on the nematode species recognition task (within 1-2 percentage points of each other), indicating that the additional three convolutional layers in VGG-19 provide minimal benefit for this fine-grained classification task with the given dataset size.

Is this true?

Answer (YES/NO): NO